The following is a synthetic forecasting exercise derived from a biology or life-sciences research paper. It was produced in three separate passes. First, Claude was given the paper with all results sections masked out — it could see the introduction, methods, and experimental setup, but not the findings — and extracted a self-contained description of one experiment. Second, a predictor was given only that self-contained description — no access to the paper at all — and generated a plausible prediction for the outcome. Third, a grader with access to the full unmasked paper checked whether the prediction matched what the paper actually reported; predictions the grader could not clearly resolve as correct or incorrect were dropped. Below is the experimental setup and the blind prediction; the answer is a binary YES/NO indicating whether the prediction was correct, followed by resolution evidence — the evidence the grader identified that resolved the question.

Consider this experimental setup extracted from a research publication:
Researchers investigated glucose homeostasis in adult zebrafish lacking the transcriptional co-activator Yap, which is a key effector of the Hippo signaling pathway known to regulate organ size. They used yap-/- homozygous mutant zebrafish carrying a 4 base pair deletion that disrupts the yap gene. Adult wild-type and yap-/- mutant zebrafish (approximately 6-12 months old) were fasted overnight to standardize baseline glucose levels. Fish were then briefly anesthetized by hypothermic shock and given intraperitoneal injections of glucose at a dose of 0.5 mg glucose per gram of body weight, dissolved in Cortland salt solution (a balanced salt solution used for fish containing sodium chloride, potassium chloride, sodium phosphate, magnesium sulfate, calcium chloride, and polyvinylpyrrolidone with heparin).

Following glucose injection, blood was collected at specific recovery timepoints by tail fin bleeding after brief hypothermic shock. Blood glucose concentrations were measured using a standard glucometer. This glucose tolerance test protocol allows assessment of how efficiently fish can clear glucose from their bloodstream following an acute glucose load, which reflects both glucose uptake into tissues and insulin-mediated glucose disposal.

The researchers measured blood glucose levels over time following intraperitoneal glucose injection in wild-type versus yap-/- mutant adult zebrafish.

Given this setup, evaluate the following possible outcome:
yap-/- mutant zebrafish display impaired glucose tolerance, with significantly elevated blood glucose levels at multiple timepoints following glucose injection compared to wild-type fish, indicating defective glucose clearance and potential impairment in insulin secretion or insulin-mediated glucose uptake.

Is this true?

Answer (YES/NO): YES